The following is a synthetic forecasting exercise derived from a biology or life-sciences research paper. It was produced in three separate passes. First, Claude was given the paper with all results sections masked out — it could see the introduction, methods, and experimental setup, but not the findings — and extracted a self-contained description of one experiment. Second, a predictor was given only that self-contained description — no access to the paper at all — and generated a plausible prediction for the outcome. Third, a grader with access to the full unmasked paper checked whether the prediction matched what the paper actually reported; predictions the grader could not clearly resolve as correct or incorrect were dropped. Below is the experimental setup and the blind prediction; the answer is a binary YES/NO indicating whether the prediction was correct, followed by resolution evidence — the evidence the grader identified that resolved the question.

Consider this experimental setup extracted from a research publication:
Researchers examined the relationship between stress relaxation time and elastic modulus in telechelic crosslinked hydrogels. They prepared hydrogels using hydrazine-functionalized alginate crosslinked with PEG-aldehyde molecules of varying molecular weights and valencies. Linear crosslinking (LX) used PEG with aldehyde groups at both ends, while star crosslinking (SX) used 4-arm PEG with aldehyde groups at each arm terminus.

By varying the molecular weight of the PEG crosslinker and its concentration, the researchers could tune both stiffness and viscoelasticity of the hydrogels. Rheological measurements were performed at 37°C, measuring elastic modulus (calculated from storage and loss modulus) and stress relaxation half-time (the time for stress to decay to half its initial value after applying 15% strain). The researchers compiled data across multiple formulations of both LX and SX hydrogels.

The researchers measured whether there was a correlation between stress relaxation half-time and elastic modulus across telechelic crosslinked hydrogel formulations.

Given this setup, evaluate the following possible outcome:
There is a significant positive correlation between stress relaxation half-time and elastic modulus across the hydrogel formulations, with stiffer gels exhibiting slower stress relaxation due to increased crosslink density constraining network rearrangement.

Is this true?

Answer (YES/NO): YES